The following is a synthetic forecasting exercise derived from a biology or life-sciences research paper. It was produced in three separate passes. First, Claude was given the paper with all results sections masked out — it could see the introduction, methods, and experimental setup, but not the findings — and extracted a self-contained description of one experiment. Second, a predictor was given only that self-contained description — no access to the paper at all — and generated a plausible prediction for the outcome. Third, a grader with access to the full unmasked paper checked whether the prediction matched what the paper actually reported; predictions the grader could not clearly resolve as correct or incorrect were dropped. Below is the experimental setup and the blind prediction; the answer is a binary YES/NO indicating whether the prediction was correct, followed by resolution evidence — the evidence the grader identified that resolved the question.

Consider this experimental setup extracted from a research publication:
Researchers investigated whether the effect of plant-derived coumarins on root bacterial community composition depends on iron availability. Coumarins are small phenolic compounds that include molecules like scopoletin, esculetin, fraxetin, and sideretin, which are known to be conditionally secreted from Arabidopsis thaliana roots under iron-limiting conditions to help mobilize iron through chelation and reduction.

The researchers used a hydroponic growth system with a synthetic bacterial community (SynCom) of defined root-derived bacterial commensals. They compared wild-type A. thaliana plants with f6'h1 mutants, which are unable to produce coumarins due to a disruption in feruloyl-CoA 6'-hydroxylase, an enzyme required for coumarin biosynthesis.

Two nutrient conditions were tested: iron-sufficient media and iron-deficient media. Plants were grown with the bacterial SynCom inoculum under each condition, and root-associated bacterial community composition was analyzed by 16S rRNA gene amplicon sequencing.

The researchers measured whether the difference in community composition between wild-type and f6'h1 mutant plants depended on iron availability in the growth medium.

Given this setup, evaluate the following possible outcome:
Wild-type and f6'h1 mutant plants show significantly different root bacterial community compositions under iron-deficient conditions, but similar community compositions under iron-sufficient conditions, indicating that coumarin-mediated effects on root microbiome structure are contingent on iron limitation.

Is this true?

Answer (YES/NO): YES